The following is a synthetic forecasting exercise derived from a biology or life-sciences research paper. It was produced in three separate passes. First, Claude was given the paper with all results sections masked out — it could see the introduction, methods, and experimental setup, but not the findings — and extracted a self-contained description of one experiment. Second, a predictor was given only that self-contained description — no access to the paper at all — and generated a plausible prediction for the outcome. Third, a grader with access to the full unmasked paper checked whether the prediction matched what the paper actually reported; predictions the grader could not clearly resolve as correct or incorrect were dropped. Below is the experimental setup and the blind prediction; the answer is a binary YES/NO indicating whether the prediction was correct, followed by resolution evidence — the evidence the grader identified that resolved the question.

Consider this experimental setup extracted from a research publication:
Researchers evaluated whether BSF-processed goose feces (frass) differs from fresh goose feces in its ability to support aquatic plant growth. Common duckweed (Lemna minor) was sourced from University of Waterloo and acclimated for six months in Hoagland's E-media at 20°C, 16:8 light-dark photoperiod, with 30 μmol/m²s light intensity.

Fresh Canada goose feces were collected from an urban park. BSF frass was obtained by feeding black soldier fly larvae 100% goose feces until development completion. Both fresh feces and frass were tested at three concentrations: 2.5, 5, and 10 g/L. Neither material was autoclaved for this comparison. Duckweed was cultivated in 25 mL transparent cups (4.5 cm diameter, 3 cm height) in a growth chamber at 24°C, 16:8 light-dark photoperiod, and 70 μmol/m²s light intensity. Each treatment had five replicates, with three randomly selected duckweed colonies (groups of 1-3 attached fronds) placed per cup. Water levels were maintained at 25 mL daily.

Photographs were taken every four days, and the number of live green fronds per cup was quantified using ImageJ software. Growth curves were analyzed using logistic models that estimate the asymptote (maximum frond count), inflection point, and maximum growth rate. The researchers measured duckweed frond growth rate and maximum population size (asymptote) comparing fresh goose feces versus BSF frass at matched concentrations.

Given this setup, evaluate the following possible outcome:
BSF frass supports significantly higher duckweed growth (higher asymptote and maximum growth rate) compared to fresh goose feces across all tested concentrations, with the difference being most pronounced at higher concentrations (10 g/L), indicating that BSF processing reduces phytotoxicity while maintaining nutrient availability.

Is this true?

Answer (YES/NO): YES